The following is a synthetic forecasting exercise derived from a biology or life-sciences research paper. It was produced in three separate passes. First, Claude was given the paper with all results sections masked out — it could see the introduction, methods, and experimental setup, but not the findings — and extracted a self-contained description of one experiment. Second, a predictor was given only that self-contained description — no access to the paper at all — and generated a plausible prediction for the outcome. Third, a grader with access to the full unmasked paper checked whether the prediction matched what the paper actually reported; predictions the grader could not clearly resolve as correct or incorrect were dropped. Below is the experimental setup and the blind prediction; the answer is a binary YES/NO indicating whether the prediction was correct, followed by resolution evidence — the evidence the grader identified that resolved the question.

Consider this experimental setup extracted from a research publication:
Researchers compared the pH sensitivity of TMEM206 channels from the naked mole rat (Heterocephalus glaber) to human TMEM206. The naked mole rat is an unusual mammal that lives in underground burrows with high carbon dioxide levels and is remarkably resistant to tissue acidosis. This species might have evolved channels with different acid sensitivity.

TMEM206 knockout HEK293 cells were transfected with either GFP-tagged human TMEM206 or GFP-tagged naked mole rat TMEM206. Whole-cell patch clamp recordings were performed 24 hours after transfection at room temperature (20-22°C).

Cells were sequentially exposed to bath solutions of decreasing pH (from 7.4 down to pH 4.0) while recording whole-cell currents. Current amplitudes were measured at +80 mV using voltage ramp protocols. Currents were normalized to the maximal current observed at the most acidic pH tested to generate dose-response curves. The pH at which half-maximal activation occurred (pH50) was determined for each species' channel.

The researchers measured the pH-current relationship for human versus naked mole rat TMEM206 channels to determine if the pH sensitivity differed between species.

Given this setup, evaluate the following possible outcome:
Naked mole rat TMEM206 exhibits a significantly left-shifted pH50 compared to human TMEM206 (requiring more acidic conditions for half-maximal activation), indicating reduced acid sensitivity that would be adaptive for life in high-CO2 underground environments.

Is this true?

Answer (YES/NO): NO